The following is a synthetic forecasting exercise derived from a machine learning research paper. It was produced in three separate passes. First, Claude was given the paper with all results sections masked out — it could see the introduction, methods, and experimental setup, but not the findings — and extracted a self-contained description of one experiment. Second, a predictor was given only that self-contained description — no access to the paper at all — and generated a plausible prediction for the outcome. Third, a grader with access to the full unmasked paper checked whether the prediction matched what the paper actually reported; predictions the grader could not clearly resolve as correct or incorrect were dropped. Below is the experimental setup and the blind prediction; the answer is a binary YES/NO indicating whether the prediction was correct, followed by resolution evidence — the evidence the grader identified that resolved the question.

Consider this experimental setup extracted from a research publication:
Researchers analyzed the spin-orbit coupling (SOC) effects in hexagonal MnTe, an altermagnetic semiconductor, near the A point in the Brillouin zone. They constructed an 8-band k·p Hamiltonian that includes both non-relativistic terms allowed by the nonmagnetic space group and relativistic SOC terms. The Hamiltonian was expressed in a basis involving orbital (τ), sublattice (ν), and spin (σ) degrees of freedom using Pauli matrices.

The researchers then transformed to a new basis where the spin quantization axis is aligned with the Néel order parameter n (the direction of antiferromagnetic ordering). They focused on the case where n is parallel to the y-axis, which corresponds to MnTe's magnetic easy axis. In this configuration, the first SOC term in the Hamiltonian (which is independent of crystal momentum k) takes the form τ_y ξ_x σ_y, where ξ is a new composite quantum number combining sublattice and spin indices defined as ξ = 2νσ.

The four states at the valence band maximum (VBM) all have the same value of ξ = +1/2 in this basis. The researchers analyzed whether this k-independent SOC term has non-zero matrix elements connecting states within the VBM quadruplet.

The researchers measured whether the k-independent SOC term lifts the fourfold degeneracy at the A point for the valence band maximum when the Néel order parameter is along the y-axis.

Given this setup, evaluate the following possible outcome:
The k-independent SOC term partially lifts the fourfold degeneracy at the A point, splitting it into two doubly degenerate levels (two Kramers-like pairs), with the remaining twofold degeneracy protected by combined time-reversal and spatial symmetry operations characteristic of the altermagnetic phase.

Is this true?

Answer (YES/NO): NO